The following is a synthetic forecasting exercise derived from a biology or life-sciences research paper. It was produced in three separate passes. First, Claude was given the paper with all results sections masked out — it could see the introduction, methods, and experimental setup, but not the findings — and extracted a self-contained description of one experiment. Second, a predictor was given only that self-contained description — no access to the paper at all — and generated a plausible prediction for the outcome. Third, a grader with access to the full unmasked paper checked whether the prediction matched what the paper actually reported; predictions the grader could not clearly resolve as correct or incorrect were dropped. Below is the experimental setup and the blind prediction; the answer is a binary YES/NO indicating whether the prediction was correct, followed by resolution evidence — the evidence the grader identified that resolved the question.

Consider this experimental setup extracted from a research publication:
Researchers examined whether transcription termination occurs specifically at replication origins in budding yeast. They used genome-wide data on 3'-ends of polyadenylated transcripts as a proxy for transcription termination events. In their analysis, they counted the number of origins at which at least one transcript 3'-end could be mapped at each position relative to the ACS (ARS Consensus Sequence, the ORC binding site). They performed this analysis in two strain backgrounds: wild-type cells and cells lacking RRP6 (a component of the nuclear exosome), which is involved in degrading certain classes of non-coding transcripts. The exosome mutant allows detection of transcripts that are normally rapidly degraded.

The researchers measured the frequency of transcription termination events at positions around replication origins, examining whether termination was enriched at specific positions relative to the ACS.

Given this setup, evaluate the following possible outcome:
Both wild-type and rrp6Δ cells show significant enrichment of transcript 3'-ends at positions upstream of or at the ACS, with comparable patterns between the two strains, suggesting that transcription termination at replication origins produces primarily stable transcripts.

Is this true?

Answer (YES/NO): NO